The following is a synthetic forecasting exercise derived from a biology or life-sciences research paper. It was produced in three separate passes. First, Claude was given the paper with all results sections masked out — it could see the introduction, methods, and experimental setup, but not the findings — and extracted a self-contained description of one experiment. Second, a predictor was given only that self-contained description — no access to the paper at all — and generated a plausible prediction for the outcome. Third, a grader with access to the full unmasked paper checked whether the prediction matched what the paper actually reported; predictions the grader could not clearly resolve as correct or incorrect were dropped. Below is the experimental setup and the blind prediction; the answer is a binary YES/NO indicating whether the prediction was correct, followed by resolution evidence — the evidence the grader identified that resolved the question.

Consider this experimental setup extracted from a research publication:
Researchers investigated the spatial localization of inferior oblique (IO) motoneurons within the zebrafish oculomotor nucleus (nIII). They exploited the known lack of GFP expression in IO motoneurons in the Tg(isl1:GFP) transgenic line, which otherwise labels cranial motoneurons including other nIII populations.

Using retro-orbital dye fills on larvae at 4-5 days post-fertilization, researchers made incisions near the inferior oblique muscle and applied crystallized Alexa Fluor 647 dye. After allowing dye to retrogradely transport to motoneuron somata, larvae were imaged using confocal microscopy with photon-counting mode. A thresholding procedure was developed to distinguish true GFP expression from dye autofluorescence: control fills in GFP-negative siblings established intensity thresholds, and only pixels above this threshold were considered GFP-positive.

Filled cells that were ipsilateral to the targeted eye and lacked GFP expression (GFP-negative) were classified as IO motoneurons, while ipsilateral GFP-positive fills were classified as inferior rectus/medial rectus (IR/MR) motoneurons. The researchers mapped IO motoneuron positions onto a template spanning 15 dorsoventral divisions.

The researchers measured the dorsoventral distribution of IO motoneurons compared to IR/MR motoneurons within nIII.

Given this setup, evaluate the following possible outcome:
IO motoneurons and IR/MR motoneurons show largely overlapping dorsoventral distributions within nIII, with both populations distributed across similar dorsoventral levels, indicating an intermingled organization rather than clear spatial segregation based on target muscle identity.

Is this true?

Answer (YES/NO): NO